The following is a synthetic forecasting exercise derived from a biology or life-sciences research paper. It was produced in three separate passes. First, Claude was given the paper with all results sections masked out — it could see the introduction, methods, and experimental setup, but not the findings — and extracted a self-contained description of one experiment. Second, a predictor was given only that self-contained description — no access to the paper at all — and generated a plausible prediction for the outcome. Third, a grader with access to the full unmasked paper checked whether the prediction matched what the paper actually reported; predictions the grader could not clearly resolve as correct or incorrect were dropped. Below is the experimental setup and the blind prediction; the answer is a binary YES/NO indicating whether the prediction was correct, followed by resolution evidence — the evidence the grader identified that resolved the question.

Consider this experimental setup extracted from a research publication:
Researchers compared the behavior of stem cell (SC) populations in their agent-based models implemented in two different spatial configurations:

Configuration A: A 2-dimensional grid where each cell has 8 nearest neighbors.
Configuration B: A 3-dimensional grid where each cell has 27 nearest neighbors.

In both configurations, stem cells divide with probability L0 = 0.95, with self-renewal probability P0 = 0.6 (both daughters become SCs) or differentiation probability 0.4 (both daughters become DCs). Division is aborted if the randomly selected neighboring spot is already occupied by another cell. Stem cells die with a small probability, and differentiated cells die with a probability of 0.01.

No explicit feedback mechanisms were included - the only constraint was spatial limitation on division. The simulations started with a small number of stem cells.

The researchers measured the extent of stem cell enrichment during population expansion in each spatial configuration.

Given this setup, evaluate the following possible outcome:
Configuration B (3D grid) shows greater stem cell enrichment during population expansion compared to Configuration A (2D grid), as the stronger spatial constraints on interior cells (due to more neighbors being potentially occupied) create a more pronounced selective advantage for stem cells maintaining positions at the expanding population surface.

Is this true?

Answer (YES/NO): NO